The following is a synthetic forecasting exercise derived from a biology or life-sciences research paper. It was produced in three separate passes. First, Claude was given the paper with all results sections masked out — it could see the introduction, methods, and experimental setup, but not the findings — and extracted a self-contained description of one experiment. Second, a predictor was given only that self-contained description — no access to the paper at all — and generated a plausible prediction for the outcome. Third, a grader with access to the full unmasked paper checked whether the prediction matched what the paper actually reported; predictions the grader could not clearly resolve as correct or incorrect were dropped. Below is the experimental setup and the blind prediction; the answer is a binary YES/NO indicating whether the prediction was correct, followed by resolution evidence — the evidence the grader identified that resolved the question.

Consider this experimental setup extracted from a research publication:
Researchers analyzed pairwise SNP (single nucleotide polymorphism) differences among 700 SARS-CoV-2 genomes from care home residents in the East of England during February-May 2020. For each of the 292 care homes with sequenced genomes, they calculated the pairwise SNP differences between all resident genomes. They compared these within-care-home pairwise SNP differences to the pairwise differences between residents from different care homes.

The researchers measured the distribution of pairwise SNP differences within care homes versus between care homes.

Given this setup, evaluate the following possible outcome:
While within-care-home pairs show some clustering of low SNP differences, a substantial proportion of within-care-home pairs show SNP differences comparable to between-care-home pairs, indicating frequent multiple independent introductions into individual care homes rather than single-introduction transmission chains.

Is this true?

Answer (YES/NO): YES